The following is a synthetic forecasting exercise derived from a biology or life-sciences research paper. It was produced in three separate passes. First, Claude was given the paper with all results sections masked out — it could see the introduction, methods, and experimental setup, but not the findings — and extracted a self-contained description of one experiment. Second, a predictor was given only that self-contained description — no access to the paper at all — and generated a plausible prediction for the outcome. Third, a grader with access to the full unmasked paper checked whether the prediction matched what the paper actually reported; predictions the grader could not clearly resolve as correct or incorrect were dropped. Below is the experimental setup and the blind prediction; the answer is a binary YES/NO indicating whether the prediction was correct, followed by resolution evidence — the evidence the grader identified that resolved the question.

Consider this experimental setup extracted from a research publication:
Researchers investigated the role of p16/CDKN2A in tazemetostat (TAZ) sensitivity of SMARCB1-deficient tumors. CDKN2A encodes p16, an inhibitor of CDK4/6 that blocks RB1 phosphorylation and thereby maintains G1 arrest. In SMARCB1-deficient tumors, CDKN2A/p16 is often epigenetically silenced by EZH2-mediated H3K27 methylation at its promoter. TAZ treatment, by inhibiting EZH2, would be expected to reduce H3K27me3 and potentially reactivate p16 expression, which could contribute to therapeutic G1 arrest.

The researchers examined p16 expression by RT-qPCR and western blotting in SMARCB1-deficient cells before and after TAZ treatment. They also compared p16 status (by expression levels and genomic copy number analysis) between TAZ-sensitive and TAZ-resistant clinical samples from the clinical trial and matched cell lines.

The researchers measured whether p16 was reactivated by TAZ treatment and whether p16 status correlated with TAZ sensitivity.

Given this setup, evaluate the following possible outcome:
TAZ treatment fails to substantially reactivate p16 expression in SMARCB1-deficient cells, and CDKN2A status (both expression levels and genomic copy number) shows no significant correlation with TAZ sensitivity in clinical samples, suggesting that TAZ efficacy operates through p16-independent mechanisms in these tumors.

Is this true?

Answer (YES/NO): NO